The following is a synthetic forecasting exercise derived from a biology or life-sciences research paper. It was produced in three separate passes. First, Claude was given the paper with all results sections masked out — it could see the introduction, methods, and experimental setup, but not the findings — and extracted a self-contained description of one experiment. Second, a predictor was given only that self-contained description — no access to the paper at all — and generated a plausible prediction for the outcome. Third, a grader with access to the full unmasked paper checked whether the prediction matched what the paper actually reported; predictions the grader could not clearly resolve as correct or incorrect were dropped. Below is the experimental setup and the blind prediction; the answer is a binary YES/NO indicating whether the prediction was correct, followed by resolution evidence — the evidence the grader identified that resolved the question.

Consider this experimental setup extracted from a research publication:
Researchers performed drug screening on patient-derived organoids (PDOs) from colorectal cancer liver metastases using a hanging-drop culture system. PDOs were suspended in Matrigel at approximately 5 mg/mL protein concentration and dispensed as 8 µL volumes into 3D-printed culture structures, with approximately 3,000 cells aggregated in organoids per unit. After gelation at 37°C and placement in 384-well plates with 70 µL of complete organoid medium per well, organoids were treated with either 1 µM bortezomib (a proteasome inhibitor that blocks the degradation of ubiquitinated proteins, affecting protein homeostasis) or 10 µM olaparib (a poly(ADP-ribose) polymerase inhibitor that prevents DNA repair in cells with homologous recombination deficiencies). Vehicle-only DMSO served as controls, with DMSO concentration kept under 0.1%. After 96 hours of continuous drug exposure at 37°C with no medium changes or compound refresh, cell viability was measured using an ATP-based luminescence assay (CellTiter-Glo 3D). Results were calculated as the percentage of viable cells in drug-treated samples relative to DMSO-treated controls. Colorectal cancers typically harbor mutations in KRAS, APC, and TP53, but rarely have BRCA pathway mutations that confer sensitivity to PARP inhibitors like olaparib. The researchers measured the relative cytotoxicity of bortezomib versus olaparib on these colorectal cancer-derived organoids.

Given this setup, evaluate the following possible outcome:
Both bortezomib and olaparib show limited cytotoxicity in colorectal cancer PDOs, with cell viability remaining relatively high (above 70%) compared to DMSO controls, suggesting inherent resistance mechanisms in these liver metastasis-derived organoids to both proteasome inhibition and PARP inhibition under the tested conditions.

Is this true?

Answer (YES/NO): NO